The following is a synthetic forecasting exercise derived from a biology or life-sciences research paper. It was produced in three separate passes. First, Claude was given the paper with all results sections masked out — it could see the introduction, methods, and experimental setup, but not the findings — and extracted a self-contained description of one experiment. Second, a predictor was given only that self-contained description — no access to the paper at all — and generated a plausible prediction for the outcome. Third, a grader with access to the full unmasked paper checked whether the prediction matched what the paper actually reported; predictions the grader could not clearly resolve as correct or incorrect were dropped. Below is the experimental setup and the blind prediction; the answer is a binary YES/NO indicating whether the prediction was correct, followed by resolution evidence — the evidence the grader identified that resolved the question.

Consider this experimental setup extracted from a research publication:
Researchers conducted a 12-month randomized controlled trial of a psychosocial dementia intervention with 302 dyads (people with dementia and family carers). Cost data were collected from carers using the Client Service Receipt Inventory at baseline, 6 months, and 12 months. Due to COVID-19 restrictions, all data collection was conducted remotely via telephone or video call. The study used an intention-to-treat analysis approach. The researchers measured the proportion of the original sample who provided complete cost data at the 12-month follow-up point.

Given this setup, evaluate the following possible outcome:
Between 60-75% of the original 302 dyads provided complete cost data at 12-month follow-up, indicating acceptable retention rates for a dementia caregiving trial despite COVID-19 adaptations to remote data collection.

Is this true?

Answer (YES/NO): NO